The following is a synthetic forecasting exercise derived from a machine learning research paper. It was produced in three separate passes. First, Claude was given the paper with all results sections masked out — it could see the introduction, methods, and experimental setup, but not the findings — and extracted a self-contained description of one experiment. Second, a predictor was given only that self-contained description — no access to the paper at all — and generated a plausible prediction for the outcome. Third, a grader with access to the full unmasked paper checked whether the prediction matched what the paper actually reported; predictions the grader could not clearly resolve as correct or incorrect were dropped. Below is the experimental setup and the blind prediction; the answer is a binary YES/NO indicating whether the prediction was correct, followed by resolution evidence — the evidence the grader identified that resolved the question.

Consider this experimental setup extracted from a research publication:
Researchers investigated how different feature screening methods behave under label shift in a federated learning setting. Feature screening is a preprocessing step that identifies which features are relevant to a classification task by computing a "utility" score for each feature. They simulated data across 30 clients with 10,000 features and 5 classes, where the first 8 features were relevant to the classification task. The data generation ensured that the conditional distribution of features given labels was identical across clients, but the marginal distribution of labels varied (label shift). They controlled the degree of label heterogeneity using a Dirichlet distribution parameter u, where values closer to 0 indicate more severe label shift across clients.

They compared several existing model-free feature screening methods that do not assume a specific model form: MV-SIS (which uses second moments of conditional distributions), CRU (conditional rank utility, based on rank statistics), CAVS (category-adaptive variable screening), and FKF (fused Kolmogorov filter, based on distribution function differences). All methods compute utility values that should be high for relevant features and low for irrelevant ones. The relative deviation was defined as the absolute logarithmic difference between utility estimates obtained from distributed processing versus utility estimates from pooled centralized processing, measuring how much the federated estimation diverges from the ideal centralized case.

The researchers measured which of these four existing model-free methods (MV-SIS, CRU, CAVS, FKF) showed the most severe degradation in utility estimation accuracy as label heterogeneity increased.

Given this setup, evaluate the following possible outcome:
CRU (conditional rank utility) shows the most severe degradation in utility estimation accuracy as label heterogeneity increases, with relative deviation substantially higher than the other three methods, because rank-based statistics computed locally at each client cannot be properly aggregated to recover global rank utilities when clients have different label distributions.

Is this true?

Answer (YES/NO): NO